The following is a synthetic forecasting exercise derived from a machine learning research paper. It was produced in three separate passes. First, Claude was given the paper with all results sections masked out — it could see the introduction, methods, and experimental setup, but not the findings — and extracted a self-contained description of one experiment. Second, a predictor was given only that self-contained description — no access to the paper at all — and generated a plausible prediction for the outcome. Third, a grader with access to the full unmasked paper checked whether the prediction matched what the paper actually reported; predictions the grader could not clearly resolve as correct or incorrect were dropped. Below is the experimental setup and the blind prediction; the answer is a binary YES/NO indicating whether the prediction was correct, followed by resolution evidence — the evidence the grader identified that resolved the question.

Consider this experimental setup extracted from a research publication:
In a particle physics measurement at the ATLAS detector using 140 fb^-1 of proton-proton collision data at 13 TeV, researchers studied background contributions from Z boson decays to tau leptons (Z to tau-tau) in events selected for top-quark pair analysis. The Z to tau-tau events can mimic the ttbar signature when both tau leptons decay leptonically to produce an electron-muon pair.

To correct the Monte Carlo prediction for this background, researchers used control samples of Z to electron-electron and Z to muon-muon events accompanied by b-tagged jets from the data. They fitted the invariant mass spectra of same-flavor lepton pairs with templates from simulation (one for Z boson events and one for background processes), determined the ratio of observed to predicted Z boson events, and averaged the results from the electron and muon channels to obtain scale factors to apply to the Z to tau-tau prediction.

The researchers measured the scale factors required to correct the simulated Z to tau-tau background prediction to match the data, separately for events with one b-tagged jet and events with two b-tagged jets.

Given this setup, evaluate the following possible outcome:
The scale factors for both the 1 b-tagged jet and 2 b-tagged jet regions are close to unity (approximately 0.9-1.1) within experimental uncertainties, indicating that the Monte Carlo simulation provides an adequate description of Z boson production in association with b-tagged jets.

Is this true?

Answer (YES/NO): NO